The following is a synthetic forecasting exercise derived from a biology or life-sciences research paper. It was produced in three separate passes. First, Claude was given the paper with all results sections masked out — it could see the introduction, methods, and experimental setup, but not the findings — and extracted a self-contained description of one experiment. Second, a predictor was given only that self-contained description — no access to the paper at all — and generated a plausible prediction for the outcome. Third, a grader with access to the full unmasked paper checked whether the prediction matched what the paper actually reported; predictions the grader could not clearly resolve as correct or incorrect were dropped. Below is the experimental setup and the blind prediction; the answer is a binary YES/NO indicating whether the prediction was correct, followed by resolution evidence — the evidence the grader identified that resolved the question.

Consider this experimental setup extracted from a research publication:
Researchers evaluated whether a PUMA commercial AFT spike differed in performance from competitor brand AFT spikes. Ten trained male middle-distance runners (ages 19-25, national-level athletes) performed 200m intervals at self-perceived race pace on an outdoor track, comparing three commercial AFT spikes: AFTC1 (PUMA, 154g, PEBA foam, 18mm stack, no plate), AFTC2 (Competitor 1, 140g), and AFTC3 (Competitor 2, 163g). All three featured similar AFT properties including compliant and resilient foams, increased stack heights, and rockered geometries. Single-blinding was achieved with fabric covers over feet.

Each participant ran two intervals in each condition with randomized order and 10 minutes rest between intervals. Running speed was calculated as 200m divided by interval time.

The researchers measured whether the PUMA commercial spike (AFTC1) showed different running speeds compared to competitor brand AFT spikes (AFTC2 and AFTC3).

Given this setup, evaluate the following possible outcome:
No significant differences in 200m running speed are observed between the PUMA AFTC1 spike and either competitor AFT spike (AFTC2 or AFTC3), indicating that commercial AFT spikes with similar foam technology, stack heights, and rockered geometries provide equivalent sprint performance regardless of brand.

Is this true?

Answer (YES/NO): YES